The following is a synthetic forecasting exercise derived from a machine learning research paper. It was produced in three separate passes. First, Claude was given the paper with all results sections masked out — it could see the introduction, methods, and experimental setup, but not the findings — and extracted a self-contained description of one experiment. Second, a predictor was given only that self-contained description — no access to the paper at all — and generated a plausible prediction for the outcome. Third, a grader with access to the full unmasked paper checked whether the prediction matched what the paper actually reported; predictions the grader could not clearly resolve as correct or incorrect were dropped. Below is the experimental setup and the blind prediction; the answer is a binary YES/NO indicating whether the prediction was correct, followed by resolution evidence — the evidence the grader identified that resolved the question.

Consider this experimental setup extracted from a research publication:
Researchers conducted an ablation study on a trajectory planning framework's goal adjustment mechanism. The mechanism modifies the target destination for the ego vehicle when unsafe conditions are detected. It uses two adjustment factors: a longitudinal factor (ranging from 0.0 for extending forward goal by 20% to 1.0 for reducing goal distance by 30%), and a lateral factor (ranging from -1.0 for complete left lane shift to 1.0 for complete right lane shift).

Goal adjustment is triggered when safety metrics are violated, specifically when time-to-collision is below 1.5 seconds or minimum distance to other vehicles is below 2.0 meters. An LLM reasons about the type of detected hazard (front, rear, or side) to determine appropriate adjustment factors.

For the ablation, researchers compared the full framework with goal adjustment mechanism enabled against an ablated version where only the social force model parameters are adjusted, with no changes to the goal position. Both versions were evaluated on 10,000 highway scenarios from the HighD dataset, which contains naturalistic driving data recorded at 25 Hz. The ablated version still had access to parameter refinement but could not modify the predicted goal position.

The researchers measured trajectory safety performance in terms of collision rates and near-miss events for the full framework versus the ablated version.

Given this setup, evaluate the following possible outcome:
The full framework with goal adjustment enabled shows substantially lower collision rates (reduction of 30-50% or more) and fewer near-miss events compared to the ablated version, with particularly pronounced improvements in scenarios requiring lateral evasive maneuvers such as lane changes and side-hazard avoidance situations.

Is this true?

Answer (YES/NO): NO